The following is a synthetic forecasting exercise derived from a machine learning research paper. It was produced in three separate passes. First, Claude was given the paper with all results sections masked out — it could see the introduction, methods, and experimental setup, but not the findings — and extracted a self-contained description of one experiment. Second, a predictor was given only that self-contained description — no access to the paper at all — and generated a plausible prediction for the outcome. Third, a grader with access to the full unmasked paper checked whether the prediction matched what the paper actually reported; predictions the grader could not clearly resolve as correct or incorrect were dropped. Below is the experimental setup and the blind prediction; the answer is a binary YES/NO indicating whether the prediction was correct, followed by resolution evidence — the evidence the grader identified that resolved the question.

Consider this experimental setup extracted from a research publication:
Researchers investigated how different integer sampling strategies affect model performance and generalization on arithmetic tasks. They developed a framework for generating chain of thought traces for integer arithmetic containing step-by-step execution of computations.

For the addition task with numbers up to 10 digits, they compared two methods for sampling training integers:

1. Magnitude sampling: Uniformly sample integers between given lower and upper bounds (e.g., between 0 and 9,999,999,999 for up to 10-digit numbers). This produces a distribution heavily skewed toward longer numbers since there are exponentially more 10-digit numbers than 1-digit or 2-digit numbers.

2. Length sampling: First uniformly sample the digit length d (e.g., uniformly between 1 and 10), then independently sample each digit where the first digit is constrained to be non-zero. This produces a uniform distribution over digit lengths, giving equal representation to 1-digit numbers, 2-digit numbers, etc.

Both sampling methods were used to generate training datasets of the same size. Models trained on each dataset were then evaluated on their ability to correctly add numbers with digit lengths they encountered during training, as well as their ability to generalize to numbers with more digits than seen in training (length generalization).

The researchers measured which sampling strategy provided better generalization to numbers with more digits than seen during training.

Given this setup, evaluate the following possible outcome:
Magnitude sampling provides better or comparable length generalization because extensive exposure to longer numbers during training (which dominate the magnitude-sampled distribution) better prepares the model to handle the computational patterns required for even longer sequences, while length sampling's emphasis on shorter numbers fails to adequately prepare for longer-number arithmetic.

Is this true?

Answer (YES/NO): NO